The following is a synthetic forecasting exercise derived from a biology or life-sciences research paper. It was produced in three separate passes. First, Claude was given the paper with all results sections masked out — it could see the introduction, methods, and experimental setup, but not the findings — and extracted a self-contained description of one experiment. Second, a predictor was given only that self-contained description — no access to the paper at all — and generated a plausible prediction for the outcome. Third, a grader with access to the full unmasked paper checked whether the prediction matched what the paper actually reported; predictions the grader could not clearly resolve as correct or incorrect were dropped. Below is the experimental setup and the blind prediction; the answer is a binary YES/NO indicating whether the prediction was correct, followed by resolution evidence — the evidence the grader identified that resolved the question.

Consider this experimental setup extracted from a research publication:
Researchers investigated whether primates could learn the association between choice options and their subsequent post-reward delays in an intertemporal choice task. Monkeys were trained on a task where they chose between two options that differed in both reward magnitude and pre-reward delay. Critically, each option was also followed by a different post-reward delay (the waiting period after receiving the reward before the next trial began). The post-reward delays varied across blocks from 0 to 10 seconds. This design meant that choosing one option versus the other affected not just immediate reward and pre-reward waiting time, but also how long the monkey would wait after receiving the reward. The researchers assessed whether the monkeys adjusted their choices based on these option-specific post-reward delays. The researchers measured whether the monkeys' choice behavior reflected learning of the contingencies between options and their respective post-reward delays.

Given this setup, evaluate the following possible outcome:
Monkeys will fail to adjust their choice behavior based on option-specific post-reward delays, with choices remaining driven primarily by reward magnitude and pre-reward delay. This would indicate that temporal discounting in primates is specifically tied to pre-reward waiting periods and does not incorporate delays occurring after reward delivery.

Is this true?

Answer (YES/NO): YES